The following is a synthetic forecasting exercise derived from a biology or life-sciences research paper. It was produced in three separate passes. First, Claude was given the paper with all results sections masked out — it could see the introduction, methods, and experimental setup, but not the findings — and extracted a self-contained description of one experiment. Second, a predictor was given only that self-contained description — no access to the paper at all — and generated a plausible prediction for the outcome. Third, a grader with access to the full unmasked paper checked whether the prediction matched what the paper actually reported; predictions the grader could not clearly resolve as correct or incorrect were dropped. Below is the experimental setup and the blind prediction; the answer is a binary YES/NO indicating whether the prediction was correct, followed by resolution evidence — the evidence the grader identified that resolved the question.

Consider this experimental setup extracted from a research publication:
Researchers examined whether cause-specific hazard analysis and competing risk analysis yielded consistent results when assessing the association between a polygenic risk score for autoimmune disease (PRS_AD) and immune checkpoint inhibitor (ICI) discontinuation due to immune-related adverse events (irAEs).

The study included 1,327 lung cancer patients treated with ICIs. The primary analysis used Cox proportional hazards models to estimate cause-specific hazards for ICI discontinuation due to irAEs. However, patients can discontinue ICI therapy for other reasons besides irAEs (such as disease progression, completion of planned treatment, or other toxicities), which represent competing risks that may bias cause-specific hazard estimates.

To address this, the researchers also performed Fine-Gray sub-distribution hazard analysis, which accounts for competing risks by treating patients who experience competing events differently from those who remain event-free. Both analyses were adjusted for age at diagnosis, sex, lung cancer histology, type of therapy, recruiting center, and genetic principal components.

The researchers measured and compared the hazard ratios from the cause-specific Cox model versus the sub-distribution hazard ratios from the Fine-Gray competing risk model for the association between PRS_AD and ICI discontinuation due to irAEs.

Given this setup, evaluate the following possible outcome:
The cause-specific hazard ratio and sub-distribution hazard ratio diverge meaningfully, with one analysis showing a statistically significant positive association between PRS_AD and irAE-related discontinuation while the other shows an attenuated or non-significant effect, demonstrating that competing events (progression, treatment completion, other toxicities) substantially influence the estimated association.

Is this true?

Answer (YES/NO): NO